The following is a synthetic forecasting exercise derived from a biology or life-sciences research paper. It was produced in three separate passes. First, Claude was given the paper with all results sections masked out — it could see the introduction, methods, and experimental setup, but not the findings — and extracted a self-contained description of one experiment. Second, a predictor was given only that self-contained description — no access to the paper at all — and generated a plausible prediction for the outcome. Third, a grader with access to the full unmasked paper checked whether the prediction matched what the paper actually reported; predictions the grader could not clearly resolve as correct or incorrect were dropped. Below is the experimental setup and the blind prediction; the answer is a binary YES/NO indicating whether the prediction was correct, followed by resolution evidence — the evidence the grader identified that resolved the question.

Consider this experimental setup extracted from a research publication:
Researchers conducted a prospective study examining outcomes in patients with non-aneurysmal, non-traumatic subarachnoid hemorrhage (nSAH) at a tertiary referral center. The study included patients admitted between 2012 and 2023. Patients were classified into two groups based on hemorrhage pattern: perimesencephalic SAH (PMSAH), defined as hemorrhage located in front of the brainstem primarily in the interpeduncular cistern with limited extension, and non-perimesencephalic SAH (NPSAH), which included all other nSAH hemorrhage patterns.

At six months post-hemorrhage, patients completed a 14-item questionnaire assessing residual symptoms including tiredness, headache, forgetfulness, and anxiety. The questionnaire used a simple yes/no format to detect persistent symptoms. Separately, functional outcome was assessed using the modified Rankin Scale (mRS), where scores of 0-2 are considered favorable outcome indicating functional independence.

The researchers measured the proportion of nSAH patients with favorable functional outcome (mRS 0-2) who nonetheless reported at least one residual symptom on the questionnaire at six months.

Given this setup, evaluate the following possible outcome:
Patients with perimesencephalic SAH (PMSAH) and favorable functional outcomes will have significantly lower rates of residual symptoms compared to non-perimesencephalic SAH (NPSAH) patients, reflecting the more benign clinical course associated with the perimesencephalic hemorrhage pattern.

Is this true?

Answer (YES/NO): NO